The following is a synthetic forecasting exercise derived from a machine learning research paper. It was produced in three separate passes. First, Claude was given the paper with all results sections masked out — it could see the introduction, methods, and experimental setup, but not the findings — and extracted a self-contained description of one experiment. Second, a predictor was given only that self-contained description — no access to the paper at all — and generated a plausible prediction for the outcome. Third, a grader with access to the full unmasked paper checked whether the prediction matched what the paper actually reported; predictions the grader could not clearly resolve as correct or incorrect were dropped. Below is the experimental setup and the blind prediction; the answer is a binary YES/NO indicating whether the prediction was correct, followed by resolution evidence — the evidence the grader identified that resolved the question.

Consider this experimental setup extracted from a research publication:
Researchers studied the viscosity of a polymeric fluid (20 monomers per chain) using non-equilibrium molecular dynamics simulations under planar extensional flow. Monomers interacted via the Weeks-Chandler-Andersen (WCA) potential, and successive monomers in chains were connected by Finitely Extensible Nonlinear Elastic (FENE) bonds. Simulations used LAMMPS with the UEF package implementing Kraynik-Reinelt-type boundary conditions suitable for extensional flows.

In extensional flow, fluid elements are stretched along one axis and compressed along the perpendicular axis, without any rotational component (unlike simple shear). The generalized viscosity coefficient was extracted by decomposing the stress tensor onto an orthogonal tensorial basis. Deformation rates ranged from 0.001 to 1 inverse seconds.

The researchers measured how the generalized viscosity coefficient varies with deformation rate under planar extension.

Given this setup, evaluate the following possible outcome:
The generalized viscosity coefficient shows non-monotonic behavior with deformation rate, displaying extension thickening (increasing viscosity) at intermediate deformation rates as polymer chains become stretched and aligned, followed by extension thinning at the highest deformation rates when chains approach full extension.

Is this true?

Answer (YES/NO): NO